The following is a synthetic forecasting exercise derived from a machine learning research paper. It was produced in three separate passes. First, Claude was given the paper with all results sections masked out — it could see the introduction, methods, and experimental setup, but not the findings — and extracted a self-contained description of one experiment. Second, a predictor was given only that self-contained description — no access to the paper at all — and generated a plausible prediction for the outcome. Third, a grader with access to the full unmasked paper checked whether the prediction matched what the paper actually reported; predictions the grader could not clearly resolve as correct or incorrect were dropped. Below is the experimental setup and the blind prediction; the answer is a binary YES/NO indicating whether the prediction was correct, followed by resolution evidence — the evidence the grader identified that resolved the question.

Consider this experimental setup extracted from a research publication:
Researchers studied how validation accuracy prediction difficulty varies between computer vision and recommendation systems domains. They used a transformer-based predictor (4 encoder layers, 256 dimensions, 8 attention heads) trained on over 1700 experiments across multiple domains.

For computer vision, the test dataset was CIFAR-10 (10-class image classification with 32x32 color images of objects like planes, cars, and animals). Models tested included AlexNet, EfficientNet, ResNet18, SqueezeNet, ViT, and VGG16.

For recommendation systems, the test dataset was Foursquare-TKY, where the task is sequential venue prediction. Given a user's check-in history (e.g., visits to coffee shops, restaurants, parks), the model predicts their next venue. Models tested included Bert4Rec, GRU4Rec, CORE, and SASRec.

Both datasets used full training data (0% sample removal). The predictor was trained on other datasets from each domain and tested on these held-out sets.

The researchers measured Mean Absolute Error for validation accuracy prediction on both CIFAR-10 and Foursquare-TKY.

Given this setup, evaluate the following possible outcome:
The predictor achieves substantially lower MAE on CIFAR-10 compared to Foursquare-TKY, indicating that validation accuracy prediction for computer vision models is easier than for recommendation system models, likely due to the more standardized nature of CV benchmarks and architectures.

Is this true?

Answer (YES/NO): NO